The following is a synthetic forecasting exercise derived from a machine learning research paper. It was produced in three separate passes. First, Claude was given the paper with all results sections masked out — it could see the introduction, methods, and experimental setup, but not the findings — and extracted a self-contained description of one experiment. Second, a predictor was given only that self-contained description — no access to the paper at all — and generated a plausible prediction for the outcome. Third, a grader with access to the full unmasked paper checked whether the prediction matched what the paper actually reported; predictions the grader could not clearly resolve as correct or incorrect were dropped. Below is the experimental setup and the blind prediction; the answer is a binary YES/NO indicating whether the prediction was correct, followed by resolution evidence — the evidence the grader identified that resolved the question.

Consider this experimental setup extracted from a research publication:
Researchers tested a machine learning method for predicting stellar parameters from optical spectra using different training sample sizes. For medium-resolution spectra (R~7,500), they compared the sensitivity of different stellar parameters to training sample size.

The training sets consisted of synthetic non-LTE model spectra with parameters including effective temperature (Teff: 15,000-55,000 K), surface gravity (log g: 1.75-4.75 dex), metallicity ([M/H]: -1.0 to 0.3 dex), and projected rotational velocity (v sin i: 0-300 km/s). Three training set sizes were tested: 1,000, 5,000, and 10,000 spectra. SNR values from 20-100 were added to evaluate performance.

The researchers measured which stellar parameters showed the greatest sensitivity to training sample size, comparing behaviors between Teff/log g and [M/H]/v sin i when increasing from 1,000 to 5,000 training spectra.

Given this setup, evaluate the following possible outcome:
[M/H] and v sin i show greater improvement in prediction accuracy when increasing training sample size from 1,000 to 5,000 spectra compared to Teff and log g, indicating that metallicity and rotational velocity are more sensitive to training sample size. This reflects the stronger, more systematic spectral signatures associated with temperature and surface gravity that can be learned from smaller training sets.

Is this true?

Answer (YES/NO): NO